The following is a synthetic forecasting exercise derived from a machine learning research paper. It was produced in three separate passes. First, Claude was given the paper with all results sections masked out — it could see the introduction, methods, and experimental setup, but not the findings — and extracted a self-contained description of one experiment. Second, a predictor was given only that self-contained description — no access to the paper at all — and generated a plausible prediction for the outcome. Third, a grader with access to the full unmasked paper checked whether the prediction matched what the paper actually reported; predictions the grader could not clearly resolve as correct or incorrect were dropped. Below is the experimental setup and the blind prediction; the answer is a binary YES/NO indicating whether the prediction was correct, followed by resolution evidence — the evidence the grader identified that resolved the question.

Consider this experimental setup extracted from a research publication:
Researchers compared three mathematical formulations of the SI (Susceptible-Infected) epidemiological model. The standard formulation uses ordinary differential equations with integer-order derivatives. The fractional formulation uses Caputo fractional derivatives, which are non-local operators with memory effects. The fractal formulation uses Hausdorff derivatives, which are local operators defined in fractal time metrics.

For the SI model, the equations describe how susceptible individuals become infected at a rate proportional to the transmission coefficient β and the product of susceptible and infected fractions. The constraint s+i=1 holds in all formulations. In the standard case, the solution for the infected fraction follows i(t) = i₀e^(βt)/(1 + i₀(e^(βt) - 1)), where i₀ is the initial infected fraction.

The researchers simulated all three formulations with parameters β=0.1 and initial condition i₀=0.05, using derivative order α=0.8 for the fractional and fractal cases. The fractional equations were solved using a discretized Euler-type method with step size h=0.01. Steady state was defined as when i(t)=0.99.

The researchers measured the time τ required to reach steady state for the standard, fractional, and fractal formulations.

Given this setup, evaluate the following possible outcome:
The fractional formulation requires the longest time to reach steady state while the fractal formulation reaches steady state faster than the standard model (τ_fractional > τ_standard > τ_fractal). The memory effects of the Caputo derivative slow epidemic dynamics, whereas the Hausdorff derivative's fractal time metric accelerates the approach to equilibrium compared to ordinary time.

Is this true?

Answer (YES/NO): NO